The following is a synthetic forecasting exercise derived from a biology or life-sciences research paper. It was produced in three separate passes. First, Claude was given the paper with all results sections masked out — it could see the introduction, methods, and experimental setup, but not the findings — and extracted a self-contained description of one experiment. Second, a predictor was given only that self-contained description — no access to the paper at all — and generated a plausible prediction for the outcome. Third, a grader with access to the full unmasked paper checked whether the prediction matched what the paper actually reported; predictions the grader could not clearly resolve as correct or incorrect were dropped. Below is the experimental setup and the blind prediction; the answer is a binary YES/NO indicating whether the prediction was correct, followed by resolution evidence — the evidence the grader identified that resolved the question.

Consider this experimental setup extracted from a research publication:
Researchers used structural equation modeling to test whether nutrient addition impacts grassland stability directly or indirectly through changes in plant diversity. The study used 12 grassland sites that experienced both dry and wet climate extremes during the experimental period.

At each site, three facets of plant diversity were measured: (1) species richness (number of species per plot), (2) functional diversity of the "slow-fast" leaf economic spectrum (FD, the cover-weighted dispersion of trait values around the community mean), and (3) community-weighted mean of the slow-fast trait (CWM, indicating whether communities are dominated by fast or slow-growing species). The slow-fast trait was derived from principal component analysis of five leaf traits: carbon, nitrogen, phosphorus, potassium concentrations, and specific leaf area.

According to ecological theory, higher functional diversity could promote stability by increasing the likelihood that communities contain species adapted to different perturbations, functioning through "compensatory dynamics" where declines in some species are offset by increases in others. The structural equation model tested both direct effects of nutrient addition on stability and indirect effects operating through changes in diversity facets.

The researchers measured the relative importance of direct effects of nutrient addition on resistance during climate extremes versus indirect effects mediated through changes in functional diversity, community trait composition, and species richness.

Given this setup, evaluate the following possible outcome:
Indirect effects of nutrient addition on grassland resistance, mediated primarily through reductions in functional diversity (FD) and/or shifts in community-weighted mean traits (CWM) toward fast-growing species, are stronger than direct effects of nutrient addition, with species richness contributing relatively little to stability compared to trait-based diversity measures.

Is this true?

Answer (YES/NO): NO